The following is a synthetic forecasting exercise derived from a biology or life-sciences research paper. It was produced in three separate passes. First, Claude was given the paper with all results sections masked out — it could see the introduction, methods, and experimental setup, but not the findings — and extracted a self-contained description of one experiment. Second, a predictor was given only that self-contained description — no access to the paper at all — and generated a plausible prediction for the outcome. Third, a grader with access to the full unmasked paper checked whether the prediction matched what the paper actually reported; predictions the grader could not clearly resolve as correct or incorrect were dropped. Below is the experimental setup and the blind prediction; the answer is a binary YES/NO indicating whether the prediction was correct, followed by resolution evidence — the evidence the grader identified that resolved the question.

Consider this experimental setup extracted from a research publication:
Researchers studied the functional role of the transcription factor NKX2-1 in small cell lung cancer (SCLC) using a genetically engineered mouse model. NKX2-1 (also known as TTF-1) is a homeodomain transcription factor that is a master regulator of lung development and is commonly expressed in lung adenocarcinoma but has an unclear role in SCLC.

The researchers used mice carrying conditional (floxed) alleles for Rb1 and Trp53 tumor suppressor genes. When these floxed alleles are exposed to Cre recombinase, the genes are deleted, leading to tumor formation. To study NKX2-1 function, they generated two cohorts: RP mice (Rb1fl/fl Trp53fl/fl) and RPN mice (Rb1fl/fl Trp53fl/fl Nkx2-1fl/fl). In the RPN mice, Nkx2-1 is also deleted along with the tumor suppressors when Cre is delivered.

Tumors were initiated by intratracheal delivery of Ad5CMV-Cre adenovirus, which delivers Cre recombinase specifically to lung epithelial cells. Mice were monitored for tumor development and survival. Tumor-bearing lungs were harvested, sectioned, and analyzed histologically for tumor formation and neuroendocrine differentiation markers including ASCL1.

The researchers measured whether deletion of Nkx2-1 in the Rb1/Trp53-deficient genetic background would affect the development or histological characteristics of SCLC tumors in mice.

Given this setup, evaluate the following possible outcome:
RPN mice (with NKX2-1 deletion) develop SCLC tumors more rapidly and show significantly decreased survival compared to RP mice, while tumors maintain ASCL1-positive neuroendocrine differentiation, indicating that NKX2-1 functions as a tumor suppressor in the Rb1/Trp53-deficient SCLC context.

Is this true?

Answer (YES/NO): NO